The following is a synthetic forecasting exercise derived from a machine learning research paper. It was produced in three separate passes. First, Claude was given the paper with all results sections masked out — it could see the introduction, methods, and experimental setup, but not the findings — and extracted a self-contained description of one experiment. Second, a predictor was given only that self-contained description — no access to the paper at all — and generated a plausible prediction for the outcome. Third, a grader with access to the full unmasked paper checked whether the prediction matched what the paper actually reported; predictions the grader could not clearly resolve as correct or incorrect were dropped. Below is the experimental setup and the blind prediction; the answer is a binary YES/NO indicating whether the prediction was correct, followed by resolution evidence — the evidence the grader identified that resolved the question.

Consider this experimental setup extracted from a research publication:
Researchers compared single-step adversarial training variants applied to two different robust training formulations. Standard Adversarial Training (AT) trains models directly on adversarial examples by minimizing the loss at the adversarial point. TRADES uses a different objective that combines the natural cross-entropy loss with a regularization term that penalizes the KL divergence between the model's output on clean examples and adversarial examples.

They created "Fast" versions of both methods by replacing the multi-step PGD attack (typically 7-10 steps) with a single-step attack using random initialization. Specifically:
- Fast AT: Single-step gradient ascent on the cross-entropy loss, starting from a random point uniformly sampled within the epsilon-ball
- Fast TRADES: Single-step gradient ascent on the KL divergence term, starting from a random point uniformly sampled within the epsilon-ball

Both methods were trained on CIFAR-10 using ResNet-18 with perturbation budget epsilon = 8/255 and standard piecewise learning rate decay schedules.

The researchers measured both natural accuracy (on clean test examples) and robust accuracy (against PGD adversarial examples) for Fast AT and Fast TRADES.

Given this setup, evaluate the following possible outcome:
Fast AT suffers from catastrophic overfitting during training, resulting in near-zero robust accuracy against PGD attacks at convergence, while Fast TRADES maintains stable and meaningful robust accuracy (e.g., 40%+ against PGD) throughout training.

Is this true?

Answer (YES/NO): NO